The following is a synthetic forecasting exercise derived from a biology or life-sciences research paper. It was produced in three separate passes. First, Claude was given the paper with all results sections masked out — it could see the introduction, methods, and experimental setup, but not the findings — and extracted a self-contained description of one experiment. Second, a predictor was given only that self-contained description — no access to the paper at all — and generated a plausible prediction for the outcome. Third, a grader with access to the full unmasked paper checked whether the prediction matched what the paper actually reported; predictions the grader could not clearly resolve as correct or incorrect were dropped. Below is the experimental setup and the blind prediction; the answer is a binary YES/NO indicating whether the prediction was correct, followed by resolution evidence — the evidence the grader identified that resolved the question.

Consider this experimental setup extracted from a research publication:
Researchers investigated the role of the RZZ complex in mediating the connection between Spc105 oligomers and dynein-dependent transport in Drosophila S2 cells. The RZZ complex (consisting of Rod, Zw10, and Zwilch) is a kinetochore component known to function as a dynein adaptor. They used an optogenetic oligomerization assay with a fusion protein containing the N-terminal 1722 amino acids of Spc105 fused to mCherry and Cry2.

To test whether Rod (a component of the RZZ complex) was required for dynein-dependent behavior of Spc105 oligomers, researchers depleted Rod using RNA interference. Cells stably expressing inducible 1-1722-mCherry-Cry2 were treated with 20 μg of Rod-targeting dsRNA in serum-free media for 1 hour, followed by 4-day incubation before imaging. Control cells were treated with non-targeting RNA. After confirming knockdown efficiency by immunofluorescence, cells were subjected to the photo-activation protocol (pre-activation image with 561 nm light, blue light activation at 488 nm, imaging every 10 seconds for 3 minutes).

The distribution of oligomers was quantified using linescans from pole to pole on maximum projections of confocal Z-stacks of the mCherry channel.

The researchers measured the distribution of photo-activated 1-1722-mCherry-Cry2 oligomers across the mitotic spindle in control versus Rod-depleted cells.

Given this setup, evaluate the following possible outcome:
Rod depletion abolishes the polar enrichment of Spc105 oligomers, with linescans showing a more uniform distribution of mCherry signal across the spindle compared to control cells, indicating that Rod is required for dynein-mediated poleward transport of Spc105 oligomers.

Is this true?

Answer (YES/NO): NO